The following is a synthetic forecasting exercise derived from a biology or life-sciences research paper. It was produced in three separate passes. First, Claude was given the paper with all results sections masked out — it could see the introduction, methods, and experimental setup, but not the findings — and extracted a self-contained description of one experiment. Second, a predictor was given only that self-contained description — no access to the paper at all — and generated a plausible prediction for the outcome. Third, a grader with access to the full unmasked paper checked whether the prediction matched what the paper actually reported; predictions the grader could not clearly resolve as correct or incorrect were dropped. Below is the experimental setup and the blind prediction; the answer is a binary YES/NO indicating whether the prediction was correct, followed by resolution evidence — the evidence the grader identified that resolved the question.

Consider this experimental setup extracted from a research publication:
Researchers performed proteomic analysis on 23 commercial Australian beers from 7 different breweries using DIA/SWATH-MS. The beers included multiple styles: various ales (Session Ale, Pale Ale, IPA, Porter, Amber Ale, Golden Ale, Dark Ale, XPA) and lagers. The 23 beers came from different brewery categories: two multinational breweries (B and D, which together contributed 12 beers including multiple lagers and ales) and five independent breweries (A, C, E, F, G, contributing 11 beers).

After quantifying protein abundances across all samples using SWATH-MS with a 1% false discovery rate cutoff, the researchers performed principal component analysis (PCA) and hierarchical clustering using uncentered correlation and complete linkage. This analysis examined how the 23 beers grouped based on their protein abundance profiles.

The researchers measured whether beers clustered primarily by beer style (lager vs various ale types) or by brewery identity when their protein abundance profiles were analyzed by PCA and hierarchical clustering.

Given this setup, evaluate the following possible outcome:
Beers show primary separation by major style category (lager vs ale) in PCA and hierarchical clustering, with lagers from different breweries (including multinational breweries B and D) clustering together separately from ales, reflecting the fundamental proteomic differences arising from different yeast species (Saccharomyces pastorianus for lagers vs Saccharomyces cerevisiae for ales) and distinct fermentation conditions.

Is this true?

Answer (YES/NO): NO